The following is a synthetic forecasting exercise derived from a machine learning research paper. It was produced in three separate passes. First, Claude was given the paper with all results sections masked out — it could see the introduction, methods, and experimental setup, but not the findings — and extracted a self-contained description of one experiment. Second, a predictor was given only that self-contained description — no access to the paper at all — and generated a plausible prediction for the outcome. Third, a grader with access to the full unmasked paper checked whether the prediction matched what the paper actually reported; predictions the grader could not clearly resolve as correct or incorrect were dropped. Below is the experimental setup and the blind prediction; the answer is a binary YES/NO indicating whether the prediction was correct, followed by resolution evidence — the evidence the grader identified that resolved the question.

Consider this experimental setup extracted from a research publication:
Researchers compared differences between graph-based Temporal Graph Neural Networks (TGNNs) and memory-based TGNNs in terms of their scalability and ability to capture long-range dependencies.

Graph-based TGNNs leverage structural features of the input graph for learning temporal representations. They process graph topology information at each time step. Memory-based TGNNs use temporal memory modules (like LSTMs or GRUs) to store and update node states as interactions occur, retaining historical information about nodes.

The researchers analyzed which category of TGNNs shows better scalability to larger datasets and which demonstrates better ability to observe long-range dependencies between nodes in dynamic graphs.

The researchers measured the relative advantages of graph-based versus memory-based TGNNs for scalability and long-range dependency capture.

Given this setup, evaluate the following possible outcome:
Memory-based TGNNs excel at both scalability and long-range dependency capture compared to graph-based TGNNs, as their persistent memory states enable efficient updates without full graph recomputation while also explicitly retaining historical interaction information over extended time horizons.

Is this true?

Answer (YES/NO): NO